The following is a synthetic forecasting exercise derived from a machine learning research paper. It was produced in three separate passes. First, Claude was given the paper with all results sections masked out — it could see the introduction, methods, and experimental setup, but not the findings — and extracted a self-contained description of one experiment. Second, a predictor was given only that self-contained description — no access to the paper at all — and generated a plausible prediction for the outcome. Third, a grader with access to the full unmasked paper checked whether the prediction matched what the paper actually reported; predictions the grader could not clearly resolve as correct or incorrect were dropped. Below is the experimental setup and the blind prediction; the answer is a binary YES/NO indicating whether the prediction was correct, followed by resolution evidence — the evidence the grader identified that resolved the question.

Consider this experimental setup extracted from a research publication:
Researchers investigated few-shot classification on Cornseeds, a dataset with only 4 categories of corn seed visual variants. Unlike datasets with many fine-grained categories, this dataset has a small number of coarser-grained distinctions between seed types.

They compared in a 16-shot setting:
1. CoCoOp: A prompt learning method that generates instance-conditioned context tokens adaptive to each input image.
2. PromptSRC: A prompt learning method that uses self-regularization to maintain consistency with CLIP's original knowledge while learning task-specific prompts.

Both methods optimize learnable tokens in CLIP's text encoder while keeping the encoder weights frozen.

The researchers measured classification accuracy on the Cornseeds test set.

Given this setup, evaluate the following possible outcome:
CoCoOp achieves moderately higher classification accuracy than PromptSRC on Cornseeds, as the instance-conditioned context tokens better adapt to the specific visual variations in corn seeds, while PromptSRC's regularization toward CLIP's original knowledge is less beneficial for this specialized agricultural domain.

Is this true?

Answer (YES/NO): YES